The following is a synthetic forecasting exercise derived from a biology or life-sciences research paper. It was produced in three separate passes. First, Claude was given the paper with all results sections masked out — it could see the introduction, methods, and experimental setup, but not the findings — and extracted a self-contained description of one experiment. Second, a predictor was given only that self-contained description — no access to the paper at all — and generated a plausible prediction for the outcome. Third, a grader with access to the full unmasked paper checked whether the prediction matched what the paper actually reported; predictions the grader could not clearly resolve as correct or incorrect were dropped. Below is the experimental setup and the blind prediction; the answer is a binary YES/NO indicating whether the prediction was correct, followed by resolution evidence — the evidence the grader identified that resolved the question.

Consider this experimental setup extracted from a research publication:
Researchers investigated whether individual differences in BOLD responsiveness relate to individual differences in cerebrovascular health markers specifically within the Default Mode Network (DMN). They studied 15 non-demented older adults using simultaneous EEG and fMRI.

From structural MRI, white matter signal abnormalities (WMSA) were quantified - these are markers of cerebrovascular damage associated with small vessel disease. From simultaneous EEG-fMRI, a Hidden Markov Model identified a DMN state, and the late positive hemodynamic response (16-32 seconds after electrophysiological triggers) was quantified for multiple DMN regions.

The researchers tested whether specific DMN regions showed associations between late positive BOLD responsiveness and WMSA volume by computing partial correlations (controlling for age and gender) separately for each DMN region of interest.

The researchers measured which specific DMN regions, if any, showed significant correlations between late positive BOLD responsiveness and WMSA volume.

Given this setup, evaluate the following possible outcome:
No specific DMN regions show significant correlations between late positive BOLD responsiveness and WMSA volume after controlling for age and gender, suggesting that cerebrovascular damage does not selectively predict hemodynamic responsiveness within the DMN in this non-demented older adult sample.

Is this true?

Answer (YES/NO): NO